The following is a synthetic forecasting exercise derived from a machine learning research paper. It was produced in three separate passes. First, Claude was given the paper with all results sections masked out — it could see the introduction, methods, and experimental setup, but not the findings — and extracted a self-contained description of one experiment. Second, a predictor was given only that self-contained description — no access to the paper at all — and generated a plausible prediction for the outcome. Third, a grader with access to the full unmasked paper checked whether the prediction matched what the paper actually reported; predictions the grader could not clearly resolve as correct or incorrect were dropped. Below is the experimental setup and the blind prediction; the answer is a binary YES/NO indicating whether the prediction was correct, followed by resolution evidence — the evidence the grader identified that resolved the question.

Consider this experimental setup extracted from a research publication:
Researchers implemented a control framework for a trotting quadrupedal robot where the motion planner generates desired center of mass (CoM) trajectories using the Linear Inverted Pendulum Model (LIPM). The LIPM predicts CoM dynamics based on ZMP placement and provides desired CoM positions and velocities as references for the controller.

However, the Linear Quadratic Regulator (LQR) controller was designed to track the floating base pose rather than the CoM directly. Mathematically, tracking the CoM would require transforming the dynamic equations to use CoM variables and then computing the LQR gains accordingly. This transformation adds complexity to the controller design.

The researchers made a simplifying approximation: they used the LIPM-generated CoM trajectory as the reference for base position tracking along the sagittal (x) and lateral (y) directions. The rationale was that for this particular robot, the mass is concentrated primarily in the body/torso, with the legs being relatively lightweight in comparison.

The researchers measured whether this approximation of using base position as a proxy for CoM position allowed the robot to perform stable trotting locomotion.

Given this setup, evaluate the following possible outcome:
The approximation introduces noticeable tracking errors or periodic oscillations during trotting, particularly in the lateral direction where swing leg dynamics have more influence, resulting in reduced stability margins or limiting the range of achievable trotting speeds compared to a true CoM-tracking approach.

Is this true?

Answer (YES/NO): NO